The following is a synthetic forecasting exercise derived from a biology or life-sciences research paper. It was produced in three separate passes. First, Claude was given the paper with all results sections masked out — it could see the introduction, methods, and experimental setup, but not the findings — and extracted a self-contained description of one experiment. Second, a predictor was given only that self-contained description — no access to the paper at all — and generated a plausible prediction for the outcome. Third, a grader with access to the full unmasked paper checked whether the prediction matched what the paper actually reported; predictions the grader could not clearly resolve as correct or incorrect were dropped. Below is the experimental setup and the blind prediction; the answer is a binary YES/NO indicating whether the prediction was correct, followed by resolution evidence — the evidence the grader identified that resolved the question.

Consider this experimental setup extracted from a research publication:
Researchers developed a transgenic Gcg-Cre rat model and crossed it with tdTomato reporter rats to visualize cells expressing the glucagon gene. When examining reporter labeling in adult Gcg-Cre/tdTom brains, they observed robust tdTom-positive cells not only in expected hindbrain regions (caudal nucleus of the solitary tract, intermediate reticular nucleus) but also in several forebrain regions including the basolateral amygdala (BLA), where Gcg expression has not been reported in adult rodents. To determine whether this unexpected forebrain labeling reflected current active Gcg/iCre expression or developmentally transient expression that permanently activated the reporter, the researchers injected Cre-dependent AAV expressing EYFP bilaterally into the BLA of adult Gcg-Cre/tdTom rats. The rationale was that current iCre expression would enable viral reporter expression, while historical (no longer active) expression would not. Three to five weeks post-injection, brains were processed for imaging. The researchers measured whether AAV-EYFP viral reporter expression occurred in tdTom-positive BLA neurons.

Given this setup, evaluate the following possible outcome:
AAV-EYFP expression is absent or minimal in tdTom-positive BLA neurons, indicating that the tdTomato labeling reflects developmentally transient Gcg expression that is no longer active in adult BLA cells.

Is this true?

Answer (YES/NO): NO